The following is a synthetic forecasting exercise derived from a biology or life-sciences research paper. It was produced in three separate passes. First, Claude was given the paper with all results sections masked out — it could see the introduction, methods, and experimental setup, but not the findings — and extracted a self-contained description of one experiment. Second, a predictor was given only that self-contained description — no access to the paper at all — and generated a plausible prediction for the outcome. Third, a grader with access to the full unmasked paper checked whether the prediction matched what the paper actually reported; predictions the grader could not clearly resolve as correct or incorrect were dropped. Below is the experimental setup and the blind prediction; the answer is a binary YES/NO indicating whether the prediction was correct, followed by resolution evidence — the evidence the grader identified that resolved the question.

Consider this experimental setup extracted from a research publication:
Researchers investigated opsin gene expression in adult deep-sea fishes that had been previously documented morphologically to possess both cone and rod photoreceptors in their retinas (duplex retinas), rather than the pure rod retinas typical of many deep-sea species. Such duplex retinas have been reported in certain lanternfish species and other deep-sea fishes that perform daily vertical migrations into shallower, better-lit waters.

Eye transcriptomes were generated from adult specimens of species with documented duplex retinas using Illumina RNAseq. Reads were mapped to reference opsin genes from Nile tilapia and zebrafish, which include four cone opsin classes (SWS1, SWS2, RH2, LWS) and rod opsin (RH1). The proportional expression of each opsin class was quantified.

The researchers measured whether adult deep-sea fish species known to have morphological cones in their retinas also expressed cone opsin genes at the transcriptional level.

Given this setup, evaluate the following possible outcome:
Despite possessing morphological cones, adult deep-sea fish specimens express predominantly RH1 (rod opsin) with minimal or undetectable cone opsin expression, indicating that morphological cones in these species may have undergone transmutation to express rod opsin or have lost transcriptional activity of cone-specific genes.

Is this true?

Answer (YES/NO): NO